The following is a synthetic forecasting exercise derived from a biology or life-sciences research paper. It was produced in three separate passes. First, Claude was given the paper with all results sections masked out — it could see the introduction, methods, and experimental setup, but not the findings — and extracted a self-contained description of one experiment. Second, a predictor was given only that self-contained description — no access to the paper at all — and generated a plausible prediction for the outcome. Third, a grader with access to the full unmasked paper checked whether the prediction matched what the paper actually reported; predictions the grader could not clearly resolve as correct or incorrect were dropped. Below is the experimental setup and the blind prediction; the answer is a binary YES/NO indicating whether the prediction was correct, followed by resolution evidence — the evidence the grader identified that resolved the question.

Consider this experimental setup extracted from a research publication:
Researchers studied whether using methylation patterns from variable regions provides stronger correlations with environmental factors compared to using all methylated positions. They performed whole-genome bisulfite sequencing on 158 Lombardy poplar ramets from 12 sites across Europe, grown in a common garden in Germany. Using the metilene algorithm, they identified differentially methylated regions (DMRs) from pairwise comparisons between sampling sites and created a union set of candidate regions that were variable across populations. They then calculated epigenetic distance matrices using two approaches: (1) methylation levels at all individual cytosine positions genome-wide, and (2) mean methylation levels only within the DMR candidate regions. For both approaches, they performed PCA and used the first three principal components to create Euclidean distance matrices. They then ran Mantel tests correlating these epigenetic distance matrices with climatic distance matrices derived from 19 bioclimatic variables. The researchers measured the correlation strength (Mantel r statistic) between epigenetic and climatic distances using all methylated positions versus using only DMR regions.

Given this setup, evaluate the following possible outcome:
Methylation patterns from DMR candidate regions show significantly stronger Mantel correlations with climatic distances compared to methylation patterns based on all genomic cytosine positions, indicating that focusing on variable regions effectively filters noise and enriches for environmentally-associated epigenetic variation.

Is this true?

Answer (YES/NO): YES